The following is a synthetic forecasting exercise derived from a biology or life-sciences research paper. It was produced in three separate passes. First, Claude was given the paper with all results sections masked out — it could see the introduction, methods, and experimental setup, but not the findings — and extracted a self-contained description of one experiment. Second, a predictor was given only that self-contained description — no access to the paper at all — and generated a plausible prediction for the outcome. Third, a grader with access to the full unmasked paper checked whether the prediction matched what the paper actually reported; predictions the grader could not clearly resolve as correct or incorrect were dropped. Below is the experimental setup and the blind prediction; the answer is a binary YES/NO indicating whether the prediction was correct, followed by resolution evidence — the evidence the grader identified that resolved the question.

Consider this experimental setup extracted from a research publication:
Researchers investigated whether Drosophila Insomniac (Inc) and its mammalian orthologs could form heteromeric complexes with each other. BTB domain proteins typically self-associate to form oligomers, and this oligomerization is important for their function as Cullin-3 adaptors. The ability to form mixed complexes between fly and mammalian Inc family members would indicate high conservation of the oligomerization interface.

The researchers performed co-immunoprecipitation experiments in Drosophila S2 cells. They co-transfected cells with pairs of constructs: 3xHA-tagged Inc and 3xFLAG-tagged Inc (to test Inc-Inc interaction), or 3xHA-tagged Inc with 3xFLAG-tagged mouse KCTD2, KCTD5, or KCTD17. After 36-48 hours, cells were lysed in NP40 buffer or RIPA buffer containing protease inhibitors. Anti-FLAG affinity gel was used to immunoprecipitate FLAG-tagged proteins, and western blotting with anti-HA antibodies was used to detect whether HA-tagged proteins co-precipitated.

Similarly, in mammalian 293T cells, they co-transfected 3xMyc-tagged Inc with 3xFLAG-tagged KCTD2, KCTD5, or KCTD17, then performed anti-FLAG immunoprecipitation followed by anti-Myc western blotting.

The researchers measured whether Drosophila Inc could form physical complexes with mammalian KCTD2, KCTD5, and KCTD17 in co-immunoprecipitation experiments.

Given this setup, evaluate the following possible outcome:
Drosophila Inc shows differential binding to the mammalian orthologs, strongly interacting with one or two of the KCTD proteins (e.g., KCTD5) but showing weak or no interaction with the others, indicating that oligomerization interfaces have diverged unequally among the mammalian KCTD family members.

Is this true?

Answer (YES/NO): NO